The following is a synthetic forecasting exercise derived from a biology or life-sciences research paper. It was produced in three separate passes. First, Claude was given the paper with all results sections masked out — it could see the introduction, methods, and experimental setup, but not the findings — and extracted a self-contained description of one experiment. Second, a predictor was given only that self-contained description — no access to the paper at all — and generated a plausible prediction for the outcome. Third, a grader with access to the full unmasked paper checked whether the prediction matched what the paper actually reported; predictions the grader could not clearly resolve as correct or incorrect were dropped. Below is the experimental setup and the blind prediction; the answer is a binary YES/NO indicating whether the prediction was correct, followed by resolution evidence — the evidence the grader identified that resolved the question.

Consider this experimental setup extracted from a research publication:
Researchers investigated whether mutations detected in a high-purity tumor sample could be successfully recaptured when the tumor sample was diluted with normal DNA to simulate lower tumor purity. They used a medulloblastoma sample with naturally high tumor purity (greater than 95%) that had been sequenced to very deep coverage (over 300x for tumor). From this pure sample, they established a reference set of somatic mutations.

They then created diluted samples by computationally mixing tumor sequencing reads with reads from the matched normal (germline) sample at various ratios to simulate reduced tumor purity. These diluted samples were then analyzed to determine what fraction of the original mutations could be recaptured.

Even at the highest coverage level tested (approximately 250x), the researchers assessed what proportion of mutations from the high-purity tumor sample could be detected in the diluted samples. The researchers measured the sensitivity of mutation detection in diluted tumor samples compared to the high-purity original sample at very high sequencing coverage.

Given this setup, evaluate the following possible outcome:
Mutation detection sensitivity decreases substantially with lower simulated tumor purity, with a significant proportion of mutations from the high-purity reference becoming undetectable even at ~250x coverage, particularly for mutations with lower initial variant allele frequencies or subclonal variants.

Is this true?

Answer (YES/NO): YES